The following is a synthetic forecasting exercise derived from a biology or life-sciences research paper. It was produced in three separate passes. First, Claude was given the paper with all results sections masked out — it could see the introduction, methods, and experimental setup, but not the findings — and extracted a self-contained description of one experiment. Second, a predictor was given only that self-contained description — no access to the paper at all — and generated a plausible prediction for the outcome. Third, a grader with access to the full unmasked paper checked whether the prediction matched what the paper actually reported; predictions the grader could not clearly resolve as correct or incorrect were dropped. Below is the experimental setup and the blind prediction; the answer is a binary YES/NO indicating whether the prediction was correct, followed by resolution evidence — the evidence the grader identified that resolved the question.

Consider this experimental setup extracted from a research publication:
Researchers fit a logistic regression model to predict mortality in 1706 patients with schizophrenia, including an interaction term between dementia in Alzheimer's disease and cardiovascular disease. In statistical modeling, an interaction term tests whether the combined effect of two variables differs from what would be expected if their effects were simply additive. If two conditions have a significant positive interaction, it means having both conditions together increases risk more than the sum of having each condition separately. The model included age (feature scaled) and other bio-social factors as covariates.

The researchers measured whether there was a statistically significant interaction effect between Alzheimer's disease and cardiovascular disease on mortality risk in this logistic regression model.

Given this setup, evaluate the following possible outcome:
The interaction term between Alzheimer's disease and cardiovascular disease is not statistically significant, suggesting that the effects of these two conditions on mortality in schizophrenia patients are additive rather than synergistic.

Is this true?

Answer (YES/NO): YES